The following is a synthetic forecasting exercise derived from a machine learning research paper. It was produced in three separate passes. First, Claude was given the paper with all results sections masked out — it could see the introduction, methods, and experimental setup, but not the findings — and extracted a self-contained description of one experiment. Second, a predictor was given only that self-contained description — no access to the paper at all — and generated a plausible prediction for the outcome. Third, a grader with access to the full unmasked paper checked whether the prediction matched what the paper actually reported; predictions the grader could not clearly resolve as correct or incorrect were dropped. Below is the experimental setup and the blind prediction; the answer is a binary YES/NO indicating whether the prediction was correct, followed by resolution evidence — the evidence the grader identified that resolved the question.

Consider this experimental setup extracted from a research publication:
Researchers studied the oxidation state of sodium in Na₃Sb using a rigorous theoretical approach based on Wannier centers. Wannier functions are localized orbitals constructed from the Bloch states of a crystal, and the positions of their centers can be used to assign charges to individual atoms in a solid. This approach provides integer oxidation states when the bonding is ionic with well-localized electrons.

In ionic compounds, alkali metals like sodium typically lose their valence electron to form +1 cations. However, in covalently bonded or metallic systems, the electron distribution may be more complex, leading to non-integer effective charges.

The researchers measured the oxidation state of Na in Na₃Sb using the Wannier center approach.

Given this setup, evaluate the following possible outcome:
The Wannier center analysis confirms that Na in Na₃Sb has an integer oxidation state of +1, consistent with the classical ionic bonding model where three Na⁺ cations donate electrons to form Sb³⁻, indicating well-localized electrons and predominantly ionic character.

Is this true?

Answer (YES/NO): YES